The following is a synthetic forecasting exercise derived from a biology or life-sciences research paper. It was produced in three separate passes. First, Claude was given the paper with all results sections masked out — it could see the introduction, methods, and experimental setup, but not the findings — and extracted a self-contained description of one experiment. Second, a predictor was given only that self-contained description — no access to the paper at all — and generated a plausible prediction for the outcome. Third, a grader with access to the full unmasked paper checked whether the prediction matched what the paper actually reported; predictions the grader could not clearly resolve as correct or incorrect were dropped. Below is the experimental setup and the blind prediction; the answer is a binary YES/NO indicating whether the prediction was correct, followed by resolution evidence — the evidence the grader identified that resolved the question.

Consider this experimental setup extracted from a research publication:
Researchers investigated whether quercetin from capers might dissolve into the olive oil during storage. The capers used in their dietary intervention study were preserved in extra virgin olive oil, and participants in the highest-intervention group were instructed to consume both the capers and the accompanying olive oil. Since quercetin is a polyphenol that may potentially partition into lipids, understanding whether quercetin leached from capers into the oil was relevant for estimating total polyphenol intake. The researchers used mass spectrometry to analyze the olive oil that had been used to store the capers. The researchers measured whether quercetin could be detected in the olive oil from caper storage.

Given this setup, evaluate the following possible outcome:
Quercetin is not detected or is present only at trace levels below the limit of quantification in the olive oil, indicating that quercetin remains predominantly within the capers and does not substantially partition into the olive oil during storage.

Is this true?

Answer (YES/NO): YES